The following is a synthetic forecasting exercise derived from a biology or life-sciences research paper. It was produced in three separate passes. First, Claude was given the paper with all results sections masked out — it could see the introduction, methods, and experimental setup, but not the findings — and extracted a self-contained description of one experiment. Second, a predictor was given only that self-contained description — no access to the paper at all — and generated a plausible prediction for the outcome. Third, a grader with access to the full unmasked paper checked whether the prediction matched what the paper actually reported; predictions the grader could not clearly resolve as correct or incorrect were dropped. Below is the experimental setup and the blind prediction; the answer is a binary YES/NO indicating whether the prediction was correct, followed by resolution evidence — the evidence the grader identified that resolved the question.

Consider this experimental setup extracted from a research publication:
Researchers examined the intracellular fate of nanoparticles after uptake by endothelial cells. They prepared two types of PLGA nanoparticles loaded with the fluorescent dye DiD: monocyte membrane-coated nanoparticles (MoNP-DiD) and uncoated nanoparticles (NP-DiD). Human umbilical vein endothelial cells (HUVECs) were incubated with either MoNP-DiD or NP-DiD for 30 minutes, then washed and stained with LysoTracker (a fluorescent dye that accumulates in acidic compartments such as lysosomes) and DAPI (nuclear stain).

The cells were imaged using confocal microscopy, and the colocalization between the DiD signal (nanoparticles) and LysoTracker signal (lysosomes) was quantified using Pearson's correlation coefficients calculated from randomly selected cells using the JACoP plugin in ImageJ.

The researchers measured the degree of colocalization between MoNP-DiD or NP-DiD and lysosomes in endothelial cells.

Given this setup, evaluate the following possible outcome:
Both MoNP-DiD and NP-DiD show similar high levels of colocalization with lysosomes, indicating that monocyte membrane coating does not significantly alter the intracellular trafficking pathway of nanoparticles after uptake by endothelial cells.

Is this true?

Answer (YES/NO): NO